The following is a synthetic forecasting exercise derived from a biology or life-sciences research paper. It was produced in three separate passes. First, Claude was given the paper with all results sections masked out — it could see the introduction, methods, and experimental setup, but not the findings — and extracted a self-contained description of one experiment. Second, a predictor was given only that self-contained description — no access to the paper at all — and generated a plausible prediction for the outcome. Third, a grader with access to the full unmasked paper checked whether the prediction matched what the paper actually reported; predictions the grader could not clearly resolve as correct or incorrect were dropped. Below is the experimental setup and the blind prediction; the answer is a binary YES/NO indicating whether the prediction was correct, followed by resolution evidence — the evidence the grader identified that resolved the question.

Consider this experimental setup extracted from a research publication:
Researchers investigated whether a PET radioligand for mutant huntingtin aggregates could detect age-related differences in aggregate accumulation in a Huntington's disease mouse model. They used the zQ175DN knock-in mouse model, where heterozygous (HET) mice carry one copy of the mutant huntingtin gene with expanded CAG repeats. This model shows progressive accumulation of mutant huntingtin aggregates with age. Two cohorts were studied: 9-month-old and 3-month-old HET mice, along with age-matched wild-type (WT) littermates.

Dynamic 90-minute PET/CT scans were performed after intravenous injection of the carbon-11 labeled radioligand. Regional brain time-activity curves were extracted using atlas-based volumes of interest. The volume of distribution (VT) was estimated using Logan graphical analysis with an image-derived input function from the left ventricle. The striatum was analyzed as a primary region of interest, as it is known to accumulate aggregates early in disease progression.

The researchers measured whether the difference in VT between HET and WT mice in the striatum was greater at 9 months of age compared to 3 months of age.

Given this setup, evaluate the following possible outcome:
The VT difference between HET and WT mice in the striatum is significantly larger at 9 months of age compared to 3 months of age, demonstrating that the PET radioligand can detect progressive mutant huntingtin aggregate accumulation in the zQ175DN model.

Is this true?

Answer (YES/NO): YES